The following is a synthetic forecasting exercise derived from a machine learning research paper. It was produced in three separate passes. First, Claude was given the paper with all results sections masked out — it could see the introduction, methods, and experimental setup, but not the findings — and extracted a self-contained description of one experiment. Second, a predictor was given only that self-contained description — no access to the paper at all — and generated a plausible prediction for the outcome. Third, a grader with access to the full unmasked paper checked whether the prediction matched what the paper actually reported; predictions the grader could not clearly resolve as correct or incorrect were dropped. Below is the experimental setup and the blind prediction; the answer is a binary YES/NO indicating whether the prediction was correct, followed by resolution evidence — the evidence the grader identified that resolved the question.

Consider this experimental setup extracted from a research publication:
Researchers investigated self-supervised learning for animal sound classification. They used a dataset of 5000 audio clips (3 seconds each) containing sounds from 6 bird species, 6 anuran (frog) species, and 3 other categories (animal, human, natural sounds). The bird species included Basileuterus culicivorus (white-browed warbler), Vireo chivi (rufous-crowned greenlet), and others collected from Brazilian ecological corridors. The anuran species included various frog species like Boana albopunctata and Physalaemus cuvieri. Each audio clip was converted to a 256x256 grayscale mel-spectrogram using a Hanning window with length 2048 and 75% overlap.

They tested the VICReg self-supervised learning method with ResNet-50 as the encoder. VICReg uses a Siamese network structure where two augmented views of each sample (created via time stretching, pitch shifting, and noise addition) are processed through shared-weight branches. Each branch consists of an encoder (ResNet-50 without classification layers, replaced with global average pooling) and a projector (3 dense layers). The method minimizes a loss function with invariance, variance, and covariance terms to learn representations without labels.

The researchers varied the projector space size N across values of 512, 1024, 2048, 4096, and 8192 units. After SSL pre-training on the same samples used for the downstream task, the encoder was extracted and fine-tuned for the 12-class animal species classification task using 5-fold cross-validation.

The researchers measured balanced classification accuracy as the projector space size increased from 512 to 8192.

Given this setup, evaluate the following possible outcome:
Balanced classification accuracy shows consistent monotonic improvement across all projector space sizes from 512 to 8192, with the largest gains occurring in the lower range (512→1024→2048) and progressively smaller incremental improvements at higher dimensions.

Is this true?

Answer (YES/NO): NO